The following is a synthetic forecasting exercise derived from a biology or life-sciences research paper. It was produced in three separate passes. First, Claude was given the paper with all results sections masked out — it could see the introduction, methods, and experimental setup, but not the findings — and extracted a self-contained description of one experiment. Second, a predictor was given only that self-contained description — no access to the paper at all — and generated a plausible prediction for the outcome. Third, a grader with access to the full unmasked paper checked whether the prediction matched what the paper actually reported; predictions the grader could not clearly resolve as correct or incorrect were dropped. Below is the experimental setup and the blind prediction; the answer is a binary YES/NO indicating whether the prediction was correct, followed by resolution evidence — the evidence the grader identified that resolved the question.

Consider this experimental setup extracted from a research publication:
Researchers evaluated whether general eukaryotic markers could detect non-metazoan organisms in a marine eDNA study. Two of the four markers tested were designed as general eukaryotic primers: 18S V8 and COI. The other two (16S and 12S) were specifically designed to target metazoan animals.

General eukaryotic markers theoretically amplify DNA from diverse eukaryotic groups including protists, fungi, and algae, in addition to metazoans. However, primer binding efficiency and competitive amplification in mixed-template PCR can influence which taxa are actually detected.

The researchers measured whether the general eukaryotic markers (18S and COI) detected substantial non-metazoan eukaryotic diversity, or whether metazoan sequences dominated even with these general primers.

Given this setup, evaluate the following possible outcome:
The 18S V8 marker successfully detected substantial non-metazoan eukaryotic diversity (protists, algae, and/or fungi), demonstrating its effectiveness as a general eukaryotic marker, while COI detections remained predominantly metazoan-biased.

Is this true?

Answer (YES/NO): NO